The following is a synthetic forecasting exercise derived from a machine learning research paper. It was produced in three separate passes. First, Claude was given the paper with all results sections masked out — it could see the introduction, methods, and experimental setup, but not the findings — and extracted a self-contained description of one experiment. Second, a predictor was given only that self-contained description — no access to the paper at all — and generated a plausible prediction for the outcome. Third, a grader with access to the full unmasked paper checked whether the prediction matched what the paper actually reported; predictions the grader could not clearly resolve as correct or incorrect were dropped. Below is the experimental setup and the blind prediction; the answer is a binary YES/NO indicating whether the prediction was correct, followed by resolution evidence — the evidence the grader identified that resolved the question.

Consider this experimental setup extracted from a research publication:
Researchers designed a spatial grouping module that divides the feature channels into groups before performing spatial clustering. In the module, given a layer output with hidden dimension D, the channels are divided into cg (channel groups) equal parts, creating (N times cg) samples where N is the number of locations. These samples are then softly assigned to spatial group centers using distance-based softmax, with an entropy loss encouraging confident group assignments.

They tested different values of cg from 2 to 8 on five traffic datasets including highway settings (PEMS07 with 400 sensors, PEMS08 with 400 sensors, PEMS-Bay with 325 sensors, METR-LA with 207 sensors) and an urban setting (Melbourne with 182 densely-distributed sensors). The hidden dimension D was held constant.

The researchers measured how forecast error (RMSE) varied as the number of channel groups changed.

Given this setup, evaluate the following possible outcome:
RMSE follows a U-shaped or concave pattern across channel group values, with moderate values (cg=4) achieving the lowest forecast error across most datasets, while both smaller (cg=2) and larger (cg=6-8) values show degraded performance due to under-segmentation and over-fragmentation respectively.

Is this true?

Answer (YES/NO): NO